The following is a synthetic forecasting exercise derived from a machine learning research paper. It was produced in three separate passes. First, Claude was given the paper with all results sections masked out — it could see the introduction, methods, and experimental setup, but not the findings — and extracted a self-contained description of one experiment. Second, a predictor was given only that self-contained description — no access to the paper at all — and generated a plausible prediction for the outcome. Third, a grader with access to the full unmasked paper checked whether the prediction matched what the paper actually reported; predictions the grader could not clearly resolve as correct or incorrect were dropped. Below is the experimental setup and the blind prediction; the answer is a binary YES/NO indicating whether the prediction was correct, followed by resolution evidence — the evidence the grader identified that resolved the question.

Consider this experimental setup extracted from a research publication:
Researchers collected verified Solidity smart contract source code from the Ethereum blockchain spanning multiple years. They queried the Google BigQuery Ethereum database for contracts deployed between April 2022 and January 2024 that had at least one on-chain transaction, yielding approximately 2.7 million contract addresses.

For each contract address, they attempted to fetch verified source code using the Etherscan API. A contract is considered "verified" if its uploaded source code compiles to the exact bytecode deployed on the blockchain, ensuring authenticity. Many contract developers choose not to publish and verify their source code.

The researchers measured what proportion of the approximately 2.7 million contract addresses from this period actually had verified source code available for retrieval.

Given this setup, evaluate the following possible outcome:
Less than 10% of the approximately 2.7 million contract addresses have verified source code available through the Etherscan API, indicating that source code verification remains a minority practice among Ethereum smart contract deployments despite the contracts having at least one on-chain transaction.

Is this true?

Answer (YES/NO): NO